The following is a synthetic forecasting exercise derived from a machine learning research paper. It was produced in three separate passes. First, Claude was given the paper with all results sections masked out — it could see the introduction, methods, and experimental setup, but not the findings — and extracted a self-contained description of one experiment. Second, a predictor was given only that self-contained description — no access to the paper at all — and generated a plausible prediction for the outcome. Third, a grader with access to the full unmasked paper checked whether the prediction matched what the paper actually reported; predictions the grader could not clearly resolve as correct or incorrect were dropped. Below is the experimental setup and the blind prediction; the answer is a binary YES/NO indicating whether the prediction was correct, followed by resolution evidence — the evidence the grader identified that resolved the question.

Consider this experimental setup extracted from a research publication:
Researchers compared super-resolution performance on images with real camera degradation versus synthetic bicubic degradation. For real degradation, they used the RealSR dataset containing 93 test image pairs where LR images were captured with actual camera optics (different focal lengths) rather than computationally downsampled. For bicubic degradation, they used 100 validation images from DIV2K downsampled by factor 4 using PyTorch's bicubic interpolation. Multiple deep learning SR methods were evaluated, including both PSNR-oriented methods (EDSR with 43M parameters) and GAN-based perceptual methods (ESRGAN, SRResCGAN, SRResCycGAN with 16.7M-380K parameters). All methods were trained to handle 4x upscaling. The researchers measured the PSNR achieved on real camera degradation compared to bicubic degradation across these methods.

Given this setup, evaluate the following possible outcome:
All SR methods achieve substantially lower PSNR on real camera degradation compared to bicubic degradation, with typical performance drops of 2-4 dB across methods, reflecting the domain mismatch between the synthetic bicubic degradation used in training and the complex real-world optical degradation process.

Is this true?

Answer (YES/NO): NO